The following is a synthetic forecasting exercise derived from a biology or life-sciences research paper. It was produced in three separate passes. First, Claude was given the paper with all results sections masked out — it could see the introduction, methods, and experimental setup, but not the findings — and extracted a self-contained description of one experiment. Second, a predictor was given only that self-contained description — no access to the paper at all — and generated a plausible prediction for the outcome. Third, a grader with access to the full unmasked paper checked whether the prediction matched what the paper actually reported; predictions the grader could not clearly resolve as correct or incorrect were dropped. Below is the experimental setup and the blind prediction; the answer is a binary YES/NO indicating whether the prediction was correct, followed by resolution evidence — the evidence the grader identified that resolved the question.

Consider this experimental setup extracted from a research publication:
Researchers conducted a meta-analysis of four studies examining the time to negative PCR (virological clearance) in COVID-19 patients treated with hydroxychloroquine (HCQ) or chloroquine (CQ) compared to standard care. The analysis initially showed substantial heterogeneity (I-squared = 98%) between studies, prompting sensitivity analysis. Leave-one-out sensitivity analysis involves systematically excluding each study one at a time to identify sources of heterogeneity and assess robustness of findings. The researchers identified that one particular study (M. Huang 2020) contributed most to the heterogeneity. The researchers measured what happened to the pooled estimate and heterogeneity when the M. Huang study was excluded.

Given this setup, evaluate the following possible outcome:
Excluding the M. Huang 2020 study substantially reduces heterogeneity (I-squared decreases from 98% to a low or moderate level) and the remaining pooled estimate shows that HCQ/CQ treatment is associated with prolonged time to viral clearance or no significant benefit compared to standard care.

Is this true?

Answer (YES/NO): YES